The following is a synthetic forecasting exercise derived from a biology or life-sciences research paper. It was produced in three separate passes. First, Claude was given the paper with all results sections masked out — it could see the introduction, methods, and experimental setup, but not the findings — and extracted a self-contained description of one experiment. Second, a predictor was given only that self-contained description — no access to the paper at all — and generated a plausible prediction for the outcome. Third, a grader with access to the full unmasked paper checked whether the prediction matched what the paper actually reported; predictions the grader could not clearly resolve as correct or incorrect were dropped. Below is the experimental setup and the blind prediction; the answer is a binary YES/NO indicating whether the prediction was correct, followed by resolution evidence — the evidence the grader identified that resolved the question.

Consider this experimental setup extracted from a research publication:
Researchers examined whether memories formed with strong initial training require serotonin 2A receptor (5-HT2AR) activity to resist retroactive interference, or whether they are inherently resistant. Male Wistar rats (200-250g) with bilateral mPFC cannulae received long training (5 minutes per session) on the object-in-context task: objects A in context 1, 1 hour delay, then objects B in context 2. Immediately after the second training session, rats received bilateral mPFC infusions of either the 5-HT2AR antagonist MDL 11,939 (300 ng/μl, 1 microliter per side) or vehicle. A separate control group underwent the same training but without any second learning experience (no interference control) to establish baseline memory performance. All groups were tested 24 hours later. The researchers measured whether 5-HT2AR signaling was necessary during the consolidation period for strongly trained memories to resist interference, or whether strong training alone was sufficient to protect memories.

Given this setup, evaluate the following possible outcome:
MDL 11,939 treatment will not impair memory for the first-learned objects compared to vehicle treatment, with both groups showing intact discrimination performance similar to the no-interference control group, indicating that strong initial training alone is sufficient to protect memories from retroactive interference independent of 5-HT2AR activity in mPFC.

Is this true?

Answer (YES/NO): YES